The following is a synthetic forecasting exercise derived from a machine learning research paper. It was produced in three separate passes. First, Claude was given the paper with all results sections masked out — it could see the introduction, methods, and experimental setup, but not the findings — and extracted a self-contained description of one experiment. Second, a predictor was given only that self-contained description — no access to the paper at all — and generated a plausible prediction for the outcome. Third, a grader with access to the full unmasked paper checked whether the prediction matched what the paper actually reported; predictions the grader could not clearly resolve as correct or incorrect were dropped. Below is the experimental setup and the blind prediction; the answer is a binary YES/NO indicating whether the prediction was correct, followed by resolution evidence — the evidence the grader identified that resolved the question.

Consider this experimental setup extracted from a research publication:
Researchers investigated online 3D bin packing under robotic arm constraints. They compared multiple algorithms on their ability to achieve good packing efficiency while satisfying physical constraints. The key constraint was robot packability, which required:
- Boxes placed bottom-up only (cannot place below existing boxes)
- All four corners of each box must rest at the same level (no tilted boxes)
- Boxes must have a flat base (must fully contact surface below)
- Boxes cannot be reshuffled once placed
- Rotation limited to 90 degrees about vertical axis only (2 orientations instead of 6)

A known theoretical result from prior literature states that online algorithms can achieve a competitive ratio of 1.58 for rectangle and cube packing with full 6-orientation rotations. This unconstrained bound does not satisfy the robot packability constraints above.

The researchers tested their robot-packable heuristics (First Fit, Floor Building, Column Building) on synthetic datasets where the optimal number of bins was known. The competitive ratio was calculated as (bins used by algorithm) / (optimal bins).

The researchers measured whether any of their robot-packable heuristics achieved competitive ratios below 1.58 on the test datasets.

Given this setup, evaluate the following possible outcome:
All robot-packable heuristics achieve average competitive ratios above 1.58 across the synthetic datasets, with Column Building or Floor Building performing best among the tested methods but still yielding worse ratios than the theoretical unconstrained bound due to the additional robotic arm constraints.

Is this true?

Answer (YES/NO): NO